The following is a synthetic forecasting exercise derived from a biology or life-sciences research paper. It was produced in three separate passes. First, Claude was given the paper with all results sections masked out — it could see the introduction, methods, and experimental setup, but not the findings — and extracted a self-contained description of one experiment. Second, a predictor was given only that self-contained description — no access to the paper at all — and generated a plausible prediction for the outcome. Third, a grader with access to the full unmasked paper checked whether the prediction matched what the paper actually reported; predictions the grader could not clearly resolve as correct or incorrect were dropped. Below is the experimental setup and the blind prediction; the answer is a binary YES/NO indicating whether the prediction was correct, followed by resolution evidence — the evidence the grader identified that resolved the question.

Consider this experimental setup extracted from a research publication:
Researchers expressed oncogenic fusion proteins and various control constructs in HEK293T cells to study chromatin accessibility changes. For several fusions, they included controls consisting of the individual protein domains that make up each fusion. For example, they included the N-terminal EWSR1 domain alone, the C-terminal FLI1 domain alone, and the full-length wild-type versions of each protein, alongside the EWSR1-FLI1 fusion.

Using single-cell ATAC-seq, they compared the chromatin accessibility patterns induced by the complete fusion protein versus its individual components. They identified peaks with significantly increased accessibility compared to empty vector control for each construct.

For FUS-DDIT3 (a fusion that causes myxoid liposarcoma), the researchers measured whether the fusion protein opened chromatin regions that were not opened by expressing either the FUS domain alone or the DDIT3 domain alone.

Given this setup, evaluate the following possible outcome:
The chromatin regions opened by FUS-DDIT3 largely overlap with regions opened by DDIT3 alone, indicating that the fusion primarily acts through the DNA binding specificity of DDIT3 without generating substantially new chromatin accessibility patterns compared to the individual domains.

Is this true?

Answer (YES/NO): NO